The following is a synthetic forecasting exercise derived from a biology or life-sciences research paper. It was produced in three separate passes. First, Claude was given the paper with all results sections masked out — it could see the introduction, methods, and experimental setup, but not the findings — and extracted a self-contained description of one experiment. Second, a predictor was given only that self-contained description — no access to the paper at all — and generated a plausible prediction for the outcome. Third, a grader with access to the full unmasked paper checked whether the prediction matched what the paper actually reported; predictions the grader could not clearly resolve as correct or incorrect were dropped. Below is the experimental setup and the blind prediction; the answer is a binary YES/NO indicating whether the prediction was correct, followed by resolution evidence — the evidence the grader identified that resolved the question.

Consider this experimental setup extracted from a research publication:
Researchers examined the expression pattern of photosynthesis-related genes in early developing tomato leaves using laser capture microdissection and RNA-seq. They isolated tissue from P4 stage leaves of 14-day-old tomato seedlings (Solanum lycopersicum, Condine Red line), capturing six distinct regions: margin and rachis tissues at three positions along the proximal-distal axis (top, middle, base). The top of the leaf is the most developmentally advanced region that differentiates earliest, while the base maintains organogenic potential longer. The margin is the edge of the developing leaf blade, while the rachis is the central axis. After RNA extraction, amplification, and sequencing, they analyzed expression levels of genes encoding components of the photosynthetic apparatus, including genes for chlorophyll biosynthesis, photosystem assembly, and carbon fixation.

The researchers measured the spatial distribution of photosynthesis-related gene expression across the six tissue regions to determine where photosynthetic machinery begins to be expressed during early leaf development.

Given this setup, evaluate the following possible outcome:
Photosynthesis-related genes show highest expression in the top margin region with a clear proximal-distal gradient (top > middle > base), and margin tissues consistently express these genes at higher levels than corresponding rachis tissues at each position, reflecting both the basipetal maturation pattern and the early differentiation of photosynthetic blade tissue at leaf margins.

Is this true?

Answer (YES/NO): NO